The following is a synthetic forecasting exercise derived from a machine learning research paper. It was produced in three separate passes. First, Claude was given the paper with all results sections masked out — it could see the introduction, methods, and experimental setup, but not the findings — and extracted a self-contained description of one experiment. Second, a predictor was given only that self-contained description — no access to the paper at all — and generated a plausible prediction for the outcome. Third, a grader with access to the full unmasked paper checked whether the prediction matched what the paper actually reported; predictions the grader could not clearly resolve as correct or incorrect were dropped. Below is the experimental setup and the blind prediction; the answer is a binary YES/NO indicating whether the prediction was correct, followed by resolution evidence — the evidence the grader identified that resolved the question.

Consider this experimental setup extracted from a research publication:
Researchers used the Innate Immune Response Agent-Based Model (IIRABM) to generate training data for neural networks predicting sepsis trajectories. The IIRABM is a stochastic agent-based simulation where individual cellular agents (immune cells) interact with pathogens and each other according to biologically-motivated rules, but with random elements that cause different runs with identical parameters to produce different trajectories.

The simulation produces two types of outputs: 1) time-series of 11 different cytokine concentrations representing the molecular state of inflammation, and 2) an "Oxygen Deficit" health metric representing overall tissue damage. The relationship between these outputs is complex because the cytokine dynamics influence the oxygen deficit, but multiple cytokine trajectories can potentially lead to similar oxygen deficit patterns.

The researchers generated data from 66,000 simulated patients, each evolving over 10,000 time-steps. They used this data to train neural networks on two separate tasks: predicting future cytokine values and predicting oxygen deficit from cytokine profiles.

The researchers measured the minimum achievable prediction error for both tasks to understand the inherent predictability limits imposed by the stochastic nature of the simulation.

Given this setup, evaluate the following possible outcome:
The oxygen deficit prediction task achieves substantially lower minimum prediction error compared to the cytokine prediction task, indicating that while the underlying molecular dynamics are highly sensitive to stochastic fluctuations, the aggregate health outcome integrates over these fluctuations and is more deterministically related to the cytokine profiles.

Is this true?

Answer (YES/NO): NO